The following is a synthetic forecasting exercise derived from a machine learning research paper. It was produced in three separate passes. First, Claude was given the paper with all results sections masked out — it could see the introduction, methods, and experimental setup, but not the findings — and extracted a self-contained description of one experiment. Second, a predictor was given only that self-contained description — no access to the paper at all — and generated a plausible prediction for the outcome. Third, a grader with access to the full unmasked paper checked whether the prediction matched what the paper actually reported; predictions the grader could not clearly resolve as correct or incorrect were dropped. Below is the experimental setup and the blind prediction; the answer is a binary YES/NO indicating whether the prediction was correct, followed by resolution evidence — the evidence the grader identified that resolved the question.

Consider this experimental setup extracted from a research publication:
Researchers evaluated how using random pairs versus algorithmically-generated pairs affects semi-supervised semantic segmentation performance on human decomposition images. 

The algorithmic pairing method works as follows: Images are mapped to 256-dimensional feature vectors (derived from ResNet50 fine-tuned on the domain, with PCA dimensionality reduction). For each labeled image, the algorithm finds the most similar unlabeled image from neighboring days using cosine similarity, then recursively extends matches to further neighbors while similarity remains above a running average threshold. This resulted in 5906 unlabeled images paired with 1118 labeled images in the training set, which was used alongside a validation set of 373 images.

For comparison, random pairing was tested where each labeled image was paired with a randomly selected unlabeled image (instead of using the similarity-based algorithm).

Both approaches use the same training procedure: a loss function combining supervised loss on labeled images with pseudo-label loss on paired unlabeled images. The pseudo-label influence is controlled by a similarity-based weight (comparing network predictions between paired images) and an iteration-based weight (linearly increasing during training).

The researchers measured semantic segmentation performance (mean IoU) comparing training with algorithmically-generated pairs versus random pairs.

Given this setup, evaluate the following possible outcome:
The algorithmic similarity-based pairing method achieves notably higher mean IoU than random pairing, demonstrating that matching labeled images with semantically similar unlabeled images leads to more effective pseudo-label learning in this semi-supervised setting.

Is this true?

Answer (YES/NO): YES